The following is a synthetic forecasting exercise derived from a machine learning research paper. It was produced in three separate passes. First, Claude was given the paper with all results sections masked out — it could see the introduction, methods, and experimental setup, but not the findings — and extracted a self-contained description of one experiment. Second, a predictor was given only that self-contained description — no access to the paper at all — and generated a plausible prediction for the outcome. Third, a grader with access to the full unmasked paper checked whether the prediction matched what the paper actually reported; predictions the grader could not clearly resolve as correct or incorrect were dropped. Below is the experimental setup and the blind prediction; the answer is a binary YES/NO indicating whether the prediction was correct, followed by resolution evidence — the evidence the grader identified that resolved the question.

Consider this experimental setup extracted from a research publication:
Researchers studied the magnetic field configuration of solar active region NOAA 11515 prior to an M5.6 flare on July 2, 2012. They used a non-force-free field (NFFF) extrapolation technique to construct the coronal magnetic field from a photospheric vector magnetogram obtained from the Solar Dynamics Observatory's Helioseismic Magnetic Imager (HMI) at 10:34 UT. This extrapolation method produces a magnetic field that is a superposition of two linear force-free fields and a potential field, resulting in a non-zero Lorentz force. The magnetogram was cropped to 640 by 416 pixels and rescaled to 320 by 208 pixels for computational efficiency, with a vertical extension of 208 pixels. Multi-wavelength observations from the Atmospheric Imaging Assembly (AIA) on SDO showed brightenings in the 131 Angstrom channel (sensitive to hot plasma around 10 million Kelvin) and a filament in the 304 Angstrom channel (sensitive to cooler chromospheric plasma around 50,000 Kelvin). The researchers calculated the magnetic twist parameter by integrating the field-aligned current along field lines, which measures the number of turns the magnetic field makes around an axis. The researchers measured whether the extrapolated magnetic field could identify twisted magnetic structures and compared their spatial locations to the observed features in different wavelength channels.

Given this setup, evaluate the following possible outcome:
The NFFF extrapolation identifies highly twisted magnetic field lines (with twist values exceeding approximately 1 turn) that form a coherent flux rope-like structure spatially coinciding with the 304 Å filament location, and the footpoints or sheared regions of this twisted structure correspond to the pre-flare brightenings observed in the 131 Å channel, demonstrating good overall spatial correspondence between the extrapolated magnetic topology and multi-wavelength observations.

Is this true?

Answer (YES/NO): NO